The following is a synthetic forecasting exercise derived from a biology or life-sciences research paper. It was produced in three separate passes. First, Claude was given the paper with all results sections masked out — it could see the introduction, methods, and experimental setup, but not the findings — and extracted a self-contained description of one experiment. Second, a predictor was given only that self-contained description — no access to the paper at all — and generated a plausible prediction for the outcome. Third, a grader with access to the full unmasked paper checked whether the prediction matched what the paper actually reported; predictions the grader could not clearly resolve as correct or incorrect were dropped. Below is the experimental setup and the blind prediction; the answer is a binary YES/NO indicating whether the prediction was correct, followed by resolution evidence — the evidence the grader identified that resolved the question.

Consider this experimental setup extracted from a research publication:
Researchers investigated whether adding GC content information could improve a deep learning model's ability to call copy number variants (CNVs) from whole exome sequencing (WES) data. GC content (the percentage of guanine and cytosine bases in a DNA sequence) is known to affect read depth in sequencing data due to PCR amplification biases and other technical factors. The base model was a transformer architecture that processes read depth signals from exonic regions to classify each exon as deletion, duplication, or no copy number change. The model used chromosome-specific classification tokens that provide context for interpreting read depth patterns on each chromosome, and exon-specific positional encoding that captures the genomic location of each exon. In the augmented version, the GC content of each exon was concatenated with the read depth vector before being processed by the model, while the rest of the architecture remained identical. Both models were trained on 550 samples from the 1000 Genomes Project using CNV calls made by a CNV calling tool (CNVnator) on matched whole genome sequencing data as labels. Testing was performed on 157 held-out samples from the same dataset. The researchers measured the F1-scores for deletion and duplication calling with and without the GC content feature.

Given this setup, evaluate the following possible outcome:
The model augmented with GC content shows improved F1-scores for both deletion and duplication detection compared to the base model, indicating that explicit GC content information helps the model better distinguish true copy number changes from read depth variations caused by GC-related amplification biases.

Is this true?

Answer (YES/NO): NO